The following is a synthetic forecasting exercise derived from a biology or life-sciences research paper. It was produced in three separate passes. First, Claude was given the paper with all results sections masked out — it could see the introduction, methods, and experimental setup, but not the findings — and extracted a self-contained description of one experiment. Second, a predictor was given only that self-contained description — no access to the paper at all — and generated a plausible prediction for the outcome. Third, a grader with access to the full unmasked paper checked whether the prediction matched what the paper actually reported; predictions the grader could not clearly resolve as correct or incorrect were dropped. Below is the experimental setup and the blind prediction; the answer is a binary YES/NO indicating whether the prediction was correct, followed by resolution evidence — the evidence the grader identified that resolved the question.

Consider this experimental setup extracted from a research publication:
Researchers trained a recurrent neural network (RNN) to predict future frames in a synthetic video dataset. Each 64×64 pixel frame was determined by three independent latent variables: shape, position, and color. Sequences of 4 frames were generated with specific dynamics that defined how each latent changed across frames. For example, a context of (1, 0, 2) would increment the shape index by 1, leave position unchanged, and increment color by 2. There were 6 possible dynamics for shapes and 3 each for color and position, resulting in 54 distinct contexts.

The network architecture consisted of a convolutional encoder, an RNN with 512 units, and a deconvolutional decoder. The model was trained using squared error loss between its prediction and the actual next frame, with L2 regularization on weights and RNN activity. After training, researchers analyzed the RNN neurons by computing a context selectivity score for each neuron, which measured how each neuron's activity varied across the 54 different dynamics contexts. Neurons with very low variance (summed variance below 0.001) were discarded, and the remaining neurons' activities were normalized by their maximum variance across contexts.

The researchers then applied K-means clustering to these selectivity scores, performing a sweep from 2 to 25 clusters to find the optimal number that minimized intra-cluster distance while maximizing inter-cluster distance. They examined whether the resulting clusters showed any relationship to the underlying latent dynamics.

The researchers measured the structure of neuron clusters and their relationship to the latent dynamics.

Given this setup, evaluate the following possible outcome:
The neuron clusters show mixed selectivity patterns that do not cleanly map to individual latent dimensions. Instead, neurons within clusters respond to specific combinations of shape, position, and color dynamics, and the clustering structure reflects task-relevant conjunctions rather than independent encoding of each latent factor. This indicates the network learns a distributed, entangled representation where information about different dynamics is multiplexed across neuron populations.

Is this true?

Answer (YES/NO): NO